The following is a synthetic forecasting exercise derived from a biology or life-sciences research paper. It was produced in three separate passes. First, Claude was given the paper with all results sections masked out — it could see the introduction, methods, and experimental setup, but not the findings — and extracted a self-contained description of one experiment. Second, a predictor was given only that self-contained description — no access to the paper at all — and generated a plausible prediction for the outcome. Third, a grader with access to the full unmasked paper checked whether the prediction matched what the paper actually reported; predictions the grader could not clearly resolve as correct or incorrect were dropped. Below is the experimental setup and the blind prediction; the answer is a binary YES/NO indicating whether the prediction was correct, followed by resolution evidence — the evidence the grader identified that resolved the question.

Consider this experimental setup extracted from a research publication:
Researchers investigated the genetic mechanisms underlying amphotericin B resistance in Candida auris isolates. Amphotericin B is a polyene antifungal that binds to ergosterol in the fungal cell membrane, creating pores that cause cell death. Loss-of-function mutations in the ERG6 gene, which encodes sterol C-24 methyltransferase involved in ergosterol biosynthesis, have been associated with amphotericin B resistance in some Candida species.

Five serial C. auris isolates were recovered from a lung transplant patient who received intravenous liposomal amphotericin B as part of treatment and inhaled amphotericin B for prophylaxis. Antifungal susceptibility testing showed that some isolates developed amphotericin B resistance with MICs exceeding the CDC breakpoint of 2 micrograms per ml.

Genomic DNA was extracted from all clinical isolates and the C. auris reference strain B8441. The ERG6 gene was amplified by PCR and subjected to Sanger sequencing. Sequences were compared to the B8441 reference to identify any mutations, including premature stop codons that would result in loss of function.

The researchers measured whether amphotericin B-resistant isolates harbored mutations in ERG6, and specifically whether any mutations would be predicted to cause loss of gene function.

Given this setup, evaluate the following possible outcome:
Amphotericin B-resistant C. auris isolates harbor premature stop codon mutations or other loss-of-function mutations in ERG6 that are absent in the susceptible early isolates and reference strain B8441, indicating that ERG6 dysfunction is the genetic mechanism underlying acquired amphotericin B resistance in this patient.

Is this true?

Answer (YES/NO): NO